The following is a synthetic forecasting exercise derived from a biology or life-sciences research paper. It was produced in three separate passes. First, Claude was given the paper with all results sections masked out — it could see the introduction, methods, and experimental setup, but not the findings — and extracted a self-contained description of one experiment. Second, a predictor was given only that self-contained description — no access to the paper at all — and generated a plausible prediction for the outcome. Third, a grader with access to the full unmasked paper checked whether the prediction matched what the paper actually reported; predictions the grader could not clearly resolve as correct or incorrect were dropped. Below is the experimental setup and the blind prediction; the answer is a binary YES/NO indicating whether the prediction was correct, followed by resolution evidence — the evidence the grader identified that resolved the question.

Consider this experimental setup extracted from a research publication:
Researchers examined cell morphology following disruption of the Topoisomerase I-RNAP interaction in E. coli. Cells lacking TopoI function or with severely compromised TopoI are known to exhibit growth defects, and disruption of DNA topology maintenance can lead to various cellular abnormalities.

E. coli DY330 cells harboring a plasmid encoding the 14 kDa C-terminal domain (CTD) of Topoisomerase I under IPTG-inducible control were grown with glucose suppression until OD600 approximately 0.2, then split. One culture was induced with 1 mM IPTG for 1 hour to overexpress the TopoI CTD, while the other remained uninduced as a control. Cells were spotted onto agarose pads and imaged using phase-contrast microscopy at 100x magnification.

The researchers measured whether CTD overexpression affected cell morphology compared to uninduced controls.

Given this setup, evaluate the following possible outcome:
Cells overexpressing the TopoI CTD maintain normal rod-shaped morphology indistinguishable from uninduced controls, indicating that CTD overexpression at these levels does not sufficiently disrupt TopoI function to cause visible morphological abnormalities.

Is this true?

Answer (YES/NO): NO